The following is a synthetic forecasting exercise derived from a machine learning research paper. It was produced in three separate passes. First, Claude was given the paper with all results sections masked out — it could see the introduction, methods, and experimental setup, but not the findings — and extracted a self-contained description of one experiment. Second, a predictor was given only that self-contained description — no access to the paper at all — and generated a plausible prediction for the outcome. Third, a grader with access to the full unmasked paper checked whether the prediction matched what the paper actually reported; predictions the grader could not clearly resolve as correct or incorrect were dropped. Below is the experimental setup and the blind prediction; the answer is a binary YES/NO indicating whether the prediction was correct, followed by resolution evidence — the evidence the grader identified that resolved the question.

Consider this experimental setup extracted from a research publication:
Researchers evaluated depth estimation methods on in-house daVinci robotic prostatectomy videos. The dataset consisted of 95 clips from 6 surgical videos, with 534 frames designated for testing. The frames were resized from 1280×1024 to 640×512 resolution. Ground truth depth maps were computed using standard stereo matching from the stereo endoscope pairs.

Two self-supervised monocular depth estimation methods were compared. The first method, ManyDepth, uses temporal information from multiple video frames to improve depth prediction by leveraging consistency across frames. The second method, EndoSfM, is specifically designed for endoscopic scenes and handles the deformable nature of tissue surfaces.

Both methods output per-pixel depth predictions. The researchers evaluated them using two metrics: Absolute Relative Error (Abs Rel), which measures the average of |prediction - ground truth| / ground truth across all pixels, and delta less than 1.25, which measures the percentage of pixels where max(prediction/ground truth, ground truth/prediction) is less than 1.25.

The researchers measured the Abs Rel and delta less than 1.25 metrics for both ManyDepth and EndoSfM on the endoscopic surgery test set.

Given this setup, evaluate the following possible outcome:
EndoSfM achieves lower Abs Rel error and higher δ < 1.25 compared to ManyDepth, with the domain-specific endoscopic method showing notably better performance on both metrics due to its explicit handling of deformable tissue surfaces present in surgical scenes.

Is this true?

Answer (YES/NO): NO